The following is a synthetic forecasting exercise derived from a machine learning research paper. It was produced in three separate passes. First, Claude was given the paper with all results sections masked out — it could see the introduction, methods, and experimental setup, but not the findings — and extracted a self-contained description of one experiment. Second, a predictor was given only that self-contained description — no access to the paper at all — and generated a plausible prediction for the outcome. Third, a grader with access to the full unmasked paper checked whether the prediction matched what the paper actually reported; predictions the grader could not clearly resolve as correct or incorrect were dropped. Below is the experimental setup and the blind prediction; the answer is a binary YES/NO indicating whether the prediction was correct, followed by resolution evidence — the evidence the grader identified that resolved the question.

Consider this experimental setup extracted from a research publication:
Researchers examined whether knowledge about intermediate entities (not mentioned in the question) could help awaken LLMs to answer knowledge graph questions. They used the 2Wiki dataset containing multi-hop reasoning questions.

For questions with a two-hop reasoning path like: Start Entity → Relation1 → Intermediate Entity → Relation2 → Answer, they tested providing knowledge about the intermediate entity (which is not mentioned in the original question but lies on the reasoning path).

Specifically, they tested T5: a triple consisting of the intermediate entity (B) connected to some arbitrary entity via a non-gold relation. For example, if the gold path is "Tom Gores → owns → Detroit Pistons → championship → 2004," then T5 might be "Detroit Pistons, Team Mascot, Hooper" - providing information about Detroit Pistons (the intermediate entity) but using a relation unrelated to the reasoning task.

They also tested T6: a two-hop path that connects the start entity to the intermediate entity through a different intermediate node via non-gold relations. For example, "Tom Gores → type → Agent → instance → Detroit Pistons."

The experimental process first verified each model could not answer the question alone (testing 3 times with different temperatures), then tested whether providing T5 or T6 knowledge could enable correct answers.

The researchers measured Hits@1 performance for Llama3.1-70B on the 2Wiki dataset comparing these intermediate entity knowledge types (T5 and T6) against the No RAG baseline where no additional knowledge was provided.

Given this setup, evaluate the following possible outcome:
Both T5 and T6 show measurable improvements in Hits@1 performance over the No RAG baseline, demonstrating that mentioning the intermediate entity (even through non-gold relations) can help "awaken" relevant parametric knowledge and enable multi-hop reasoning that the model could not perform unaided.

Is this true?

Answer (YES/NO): YES